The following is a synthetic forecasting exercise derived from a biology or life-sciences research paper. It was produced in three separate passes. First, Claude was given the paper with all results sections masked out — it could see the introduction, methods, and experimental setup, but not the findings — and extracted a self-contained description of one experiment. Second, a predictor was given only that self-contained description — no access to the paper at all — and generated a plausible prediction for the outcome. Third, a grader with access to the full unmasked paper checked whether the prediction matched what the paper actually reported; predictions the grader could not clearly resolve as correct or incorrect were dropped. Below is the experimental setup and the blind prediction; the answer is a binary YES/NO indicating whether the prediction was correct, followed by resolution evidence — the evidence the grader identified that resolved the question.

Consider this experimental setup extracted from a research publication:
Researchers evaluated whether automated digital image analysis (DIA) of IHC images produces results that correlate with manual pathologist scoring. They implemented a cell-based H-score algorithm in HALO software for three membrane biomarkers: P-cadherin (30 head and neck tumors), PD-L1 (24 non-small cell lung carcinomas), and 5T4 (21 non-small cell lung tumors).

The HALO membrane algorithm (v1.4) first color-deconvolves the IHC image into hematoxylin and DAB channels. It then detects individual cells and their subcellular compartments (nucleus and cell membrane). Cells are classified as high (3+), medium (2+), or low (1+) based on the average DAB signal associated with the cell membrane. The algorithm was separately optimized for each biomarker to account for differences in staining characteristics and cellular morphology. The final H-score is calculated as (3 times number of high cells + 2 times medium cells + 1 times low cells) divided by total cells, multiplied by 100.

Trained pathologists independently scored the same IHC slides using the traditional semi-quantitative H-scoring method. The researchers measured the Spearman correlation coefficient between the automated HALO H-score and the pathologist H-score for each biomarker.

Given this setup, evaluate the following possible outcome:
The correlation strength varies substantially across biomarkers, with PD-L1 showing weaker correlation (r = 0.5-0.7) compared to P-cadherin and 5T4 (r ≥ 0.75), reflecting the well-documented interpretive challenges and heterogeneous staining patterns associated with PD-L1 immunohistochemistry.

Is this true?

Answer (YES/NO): NO